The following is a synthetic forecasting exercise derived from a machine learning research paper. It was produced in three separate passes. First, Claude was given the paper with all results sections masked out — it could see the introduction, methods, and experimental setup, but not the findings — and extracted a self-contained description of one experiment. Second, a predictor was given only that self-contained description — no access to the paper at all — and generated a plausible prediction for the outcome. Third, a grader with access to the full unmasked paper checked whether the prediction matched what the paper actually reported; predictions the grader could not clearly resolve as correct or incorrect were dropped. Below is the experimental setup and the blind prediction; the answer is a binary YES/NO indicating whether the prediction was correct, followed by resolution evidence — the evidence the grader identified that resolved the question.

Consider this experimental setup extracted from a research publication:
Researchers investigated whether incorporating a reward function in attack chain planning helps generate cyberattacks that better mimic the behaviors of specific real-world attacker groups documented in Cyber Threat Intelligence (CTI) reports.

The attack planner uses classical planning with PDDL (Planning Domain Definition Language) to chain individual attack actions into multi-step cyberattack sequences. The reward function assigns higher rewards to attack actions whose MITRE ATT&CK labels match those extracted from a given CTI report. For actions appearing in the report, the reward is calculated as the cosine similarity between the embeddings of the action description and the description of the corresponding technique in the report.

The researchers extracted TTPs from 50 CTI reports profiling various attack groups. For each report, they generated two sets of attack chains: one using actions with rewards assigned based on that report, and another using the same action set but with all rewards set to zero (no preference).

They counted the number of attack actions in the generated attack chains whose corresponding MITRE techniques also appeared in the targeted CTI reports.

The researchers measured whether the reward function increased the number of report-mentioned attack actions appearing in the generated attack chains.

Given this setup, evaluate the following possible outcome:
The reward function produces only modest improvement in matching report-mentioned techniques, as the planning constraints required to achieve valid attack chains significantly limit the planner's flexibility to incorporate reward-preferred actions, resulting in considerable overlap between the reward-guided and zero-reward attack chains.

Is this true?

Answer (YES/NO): NO